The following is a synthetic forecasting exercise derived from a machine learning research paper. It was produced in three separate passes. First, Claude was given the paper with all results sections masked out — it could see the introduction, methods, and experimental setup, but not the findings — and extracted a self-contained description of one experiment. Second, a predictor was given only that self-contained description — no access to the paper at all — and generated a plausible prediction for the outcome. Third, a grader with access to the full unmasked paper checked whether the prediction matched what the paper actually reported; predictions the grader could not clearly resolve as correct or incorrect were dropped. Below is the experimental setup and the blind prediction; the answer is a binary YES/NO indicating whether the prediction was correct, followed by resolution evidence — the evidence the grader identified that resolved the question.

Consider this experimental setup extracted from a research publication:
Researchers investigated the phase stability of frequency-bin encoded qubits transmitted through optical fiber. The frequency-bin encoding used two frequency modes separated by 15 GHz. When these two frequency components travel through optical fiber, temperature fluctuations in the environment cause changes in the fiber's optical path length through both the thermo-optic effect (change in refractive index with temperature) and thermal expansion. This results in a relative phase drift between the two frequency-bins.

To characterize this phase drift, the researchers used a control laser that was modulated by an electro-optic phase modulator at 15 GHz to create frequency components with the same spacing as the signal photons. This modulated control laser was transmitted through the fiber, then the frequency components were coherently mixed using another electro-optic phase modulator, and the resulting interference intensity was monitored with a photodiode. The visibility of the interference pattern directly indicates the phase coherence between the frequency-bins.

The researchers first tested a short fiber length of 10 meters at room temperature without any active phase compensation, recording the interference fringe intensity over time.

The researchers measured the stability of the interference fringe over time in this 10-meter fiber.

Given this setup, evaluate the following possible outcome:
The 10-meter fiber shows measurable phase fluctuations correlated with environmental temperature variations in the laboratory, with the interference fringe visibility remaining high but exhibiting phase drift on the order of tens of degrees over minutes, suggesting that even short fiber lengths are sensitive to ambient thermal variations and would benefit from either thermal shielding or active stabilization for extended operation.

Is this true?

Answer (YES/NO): NO